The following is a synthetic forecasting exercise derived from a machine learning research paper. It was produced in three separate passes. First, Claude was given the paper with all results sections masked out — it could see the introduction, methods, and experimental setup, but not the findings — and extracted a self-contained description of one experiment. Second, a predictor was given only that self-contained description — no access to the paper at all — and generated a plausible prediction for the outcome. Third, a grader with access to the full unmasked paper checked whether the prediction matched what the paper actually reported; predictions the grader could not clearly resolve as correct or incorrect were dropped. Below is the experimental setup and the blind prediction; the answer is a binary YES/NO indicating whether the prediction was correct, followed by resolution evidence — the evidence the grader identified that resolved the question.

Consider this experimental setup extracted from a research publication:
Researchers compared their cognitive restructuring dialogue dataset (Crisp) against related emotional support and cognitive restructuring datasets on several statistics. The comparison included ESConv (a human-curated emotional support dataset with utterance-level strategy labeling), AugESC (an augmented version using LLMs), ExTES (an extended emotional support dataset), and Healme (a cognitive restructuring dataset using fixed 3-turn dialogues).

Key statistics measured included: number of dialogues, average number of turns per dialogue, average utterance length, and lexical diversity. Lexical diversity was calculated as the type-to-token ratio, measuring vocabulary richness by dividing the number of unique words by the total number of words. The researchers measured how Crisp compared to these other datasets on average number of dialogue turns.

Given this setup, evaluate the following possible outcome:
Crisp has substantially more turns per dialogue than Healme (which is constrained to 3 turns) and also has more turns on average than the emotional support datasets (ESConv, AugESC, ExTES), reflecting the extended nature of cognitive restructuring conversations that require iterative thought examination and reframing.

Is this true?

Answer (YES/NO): YES